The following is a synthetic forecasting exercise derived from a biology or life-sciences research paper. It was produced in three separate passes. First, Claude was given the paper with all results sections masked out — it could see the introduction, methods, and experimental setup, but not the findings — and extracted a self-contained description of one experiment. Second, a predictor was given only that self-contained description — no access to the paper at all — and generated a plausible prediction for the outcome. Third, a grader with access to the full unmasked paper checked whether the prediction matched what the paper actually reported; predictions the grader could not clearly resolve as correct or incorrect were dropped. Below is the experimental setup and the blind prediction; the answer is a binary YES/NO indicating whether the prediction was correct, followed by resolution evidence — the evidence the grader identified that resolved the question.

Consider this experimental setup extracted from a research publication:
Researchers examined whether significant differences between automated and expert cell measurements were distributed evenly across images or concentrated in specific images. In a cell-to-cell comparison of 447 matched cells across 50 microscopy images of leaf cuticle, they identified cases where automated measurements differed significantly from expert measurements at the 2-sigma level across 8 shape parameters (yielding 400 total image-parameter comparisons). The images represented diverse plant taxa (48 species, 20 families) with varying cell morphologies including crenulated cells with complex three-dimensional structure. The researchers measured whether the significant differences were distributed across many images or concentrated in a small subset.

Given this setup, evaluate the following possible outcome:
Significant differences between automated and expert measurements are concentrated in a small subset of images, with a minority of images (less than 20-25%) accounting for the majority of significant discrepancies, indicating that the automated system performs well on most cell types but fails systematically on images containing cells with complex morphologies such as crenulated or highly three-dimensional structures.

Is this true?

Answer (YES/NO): YES